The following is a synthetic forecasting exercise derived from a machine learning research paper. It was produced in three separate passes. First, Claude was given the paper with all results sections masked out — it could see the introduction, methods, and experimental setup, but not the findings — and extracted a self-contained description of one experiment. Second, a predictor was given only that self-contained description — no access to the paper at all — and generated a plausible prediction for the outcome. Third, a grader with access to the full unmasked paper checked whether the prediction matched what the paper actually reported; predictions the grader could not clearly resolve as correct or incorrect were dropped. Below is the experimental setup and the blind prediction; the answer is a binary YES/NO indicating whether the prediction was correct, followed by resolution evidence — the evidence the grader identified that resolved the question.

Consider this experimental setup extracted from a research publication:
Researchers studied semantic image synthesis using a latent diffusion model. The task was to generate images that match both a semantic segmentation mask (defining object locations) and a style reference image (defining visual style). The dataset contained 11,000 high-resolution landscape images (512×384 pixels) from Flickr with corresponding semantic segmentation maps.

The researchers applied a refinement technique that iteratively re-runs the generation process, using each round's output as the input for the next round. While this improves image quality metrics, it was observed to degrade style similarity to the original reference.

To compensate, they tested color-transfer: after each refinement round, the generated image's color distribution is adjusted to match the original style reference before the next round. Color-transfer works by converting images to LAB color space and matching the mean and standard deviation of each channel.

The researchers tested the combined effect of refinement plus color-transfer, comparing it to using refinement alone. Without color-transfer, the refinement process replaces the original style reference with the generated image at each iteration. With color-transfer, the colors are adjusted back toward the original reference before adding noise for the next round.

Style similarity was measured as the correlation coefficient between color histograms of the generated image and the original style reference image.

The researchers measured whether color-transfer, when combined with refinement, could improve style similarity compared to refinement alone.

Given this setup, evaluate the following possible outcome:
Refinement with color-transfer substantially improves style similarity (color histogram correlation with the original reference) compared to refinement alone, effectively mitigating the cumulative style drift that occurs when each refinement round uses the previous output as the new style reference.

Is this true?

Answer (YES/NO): YES